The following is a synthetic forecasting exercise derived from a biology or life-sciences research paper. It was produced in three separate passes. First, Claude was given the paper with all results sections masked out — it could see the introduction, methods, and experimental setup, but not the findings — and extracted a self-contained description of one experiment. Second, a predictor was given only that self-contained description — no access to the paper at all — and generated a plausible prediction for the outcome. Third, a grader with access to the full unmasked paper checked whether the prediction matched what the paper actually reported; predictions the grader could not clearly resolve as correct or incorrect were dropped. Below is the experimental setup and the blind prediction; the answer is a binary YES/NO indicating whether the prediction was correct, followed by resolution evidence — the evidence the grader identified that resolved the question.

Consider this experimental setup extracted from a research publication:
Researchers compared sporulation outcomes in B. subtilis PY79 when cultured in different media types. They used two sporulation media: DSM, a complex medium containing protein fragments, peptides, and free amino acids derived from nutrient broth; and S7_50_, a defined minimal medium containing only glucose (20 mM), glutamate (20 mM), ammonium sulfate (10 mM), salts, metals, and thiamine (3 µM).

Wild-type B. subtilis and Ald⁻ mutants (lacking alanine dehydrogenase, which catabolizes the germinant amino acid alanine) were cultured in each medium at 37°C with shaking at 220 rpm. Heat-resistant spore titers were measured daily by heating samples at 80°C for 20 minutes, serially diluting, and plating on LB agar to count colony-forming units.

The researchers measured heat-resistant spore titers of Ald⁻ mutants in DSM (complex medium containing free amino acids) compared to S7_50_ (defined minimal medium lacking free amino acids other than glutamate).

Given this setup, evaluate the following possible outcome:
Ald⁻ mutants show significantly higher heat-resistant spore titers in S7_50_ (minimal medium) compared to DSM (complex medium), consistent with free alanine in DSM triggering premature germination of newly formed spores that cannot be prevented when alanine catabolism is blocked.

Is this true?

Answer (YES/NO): YES